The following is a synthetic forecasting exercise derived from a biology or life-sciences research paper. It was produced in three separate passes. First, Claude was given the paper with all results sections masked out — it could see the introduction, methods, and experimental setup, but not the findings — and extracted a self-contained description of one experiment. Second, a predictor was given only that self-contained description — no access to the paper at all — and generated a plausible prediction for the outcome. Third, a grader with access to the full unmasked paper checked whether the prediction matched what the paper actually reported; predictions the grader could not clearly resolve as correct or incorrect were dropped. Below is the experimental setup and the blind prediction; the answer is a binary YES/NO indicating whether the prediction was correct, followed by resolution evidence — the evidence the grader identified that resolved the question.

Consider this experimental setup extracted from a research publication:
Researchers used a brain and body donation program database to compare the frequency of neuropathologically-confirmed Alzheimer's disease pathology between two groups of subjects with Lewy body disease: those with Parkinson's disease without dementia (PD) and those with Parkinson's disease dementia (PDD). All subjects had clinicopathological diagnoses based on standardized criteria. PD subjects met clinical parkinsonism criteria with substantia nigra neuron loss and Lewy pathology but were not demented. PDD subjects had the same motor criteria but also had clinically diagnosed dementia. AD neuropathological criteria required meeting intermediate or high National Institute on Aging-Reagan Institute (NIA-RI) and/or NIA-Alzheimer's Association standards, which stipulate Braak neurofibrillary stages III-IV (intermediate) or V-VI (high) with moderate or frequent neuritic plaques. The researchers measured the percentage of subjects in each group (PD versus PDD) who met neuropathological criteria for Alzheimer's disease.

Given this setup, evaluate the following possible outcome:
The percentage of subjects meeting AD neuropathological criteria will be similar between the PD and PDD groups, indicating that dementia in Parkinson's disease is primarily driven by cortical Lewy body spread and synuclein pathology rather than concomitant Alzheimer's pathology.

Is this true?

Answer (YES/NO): NO